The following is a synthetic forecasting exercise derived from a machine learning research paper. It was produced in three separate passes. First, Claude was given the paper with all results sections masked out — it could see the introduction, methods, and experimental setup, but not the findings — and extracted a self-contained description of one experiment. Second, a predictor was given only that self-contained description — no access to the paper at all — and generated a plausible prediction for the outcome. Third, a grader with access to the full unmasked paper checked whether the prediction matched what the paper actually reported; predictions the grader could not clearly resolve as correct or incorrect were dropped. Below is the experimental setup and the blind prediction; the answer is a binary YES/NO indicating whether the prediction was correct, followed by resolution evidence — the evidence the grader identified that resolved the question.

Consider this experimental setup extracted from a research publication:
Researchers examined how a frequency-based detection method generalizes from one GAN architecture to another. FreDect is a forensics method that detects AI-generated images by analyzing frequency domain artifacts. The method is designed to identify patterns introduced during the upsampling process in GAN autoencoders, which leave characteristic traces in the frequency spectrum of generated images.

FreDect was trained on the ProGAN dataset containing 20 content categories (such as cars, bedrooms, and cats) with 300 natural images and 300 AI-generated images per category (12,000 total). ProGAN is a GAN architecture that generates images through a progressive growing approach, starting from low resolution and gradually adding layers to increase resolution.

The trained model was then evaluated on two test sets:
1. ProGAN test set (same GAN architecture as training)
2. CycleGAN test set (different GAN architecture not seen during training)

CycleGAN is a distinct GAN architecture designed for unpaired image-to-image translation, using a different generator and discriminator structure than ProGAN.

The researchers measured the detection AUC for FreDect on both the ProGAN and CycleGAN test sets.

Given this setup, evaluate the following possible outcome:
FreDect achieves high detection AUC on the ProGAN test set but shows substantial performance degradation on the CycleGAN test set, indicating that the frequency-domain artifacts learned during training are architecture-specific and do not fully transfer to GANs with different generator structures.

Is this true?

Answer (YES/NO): YES